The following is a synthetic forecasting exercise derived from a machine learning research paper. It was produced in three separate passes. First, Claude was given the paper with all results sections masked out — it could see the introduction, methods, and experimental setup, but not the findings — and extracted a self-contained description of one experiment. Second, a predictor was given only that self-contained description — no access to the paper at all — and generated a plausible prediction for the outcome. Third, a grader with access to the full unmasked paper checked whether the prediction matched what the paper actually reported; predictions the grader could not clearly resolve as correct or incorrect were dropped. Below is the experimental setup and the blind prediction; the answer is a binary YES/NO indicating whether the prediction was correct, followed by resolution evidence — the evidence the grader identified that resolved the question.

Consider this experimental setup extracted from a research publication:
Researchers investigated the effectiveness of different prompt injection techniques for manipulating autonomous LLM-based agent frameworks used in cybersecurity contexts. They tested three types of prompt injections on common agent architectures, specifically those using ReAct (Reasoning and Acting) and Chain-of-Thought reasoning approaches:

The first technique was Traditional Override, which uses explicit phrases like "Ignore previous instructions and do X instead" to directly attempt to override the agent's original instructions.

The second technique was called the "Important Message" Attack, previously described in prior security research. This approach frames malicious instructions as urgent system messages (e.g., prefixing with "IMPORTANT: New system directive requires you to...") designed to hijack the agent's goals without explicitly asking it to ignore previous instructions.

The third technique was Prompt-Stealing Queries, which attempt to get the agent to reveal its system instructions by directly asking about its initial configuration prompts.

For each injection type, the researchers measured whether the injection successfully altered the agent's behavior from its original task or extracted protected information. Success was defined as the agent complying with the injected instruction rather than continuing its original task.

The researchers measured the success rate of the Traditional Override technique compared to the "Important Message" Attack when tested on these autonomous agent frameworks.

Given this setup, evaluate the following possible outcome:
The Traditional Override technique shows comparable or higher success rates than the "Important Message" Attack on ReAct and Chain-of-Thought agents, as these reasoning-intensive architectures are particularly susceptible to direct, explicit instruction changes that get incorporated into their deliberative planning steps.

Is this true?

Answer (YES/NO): NO